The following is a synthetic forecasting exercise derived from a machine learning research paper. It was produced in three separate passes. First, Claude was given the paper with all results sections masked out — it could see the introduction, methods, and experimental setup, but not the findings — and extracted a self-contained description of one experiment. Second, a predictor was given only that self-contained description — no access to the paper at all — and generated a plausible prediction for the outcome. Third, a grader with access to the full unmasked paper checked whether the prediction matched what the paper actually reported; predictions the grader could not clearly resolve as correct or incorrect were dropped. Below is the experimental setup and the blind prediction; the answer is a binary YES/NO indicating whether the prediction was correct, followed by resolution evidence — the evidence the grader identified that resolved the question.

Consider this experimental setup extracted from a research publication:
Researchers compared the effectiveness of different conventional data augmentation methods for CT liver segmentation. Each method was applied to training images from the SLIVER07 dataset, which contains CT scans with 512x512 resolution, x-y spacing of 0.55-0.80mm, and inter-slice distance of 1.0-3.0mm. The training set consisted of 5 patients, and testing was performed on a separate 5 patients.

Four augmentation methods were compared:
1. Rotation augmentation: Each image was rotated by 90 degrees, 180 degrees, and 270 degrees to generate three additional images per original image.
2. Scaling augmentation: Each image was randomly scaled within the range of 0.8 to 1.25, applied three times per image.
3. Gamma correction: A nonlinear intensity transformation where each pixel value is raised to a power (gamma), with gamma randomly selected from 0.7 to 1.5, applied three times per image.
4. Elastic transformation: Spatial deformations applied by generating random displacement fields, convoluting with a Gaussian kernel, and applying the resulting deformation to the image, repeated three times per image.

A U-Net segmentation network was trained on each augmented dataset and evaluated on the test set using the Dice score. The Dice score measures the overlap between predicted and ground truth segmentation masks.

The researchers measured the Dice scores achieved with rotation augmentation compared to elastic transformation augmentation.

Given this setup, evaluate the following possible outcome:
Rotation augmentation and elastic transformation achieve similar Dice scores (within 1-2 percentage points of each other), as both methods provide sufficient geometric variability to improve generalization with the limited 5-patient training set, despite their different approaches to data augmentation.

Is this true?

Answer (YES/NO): NO